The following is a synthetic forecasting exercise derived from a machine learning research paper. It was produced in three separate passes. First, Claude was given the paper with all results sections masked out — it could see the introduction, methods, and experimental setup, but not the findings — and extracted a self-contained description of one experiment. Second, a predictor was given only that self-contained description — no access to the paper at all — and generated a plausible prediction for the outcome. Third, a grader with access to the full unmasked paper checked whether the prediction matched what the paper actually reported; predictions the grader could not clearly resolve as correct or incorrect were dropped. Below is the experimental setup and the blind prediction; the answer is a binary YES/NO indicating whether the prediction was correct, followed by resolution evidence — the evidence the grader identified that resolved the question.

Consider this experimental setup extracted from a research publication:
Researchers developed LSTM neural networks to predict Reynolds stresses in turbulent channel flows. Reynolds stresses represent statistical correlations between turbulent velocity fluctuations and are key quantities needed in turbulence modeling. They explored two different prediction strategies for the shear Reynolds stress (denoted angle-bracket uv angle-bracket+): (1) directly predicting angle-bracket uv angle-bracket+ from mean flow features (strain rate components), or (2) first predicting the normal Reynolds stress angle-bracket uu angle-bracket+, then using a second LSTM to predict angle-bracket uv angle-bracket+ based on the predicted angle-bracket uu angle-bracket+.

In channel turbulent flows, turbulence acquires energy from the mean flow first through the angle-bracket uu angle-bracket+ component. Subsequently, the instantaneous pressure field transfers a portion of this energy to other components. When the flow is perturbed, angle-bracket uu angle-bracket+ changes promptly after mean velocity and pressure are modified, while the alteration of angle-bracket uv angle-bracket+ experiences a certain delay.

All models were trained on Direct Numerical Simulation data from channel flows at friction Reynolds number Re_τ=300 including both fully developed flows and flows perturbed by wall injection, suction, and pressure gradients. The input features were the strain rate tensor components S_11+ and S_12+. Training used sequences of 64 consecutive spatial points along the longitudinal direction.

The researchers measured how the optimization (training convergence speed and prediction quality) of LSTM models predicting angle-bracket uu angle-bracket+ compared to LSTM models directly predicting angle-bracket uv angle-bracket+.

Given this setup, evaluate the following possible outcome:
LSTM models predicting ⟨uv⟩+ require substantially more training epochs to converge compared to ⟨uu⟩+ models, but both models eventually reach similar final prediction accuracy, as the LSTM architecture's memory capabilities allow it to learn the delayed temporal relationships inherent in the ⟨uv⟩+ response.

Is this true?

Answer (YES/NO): NO